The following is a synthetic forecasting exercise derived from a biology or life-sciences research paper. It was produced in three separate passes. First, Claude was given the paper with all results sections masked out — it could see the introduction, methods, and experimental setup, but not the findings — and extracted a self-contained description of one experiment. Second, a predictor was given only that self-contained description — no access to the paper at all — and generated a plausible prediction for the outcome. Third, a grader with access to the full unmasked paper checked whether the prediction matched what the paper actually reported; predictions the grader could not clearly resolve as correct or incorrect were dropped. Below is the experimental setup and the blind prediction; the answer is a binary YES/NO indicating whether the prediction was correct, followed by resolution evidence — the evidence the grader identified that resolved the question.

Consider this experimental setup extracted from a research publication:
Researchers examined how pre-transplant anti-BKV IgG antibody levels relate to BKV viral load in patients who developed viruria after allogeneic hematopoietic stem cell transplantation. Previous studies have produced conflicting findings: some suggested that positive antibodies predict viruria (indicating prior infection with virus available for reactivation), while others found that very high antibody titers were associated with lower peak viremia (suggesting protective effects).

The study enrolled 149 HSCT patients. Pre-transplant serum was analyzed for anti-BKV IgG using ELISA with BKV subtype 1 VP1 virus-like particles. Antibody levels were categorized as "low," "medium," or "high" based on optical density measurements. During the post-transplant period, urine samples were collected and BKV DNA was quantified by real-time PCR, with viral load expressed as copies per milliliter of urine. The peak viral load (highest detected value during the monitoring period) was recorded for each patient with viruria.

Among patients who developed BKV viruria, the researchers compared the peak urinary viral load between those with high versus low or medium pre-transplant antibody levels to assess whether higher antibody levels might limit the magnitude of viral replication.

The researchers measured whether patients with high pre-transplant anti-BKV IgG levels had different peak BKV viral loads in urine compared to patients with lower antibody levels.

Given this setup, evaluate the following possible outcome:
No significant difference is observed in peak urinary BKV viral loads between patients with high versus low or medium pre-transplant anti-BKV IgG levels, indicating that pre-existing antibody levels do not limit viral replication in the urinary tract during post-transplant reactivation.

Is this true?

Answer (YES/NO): NO